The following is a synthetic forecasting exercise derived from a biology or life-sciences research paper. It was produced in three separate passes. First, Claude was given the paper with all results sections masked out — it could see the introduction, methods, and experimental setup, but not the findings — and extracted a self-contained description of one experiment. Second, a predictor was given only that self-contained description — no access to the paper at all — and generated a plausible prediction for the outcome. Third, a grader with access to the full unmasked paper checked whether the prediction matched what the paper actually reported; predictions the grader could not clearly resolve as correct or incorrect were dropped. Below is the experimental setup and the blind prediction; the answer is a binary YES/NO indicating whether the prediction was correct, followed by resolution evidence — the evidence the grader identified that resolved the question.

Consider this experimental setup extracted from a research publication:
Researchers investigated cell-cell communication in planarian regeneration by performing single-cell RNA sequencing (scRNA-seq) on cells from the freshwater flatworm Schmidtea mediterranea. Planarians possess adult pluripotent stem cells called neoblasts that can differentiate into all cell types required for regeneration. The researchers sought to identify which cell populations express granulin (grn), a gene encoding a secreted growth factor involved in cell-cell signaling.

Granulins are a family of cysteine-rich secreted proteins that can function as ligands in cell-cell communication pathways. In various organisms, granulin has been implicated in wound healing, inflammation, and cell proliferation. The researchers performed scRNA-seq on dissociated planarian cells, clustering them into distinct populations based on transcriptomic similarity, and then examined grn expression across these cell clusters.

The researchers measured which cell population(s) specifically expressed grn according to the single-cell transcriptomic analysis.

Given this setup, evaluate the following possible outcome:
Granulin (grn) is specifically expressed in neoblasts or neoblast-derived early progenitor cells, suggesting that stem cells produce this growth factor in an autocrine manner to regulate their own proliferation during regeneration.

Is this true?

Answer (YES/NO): NO